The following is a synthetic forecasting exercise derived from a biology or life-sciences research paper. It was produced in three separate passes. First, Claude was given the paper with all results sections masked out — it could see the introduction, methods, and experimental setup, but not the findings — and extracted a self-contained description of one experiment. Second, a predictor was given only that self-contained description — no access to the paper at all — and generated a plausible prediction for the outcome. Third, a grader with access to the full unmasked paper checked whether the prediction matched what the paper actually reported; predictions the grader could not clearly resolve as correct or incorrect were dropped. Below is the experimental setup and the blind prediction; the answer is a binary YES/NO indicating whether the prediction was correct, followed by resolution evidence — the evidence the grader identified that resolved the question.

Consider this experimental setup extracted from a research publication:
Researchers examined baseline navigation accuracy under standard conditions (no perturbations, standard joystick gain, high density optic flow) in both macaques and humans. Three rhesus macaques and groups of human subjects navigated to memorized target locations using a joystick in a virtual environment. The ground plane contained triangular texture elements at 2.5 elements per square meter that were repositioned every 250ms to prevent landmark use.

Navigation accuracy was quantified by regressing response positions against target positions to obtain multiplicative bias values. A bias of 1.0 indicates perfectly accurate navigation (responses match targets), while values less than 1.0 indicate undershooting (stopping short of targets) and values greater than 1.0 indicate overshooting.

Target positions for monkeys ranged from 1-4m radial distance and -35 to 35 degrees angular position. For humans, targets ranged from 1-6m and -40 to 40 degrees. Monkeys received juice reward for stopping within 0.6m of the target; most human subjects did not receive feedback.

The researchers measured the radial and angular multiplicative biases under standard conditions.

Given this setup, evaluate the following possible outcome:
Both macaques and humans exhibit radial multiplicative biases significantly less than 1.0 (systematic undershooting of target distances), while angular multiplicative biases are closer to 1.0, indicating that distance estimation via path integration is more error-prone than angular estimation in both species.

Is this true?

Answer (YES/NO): NO